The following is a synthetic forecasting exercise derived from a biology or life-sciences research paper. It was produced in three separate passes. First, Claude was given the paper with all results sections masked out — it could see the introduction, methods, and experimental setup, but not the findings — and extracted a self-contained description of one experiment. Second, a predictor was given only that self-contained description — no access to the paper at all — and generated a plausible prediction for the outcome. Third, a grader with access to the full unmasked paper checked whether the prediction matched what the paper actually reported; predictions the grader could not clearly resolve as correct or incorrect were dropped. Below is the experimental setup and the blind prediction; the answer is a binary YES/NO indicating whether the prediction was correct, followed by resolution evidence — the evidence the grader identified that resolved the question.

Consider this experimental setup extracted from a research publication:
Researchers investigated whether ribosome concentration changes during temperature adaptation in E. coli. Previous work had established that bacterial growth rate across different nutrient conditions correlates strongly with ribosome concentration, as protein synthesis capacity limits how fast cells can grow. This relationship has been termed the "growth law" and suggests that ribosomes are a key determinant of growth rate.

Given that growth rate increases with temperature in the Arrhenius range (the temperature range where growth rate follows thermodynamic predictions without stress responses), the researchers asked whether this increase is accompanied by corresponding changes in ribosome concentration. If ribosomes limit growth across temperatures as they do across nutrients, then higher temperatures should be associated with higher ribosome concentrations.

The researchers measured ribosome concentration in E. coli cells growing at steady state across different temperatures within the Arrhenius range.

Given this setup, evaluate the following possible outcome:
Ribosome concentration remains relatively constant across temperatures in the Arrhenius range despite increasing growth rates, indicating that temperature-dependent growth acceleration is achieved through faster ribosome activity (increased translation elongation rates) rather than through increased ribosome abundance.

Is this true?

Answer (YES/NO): YES